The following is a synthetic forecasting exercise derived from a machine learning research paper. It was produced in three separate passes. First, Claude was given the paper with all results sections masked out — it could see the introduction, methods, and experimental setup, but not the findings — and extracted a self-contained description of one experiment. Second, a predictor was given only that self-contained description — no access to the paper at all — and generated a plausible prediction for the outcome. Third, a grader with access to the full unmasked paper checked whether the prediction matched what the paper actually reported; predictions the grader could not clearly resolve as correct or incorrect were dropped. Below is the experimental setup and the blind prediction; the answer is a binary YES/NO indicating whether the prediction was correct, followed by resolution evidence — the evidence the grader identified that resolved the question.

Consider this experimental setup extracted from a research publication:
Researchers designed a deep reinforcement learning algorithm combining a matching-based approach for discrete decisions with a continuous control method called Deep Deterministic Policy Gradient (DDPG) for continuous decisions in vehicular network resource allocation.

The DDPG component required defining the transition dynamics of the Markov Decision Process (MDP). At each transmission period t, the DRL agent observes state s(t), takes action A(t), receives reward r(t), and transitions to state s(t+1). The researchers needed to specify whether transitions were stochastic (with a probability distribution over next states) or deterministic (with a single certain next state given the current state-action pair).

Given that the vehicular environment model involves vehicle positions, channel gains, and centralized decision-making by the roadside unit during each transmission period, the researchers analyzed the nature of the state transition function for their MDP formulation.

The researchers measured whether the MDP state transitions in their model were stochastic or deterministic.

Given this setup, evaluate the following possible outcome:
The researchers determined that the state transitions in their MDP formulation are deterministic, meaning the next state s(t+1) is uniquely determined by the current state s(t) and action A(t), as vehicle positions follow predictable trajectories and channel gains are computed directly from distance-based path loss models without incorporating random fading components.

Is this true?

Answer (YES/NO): NO